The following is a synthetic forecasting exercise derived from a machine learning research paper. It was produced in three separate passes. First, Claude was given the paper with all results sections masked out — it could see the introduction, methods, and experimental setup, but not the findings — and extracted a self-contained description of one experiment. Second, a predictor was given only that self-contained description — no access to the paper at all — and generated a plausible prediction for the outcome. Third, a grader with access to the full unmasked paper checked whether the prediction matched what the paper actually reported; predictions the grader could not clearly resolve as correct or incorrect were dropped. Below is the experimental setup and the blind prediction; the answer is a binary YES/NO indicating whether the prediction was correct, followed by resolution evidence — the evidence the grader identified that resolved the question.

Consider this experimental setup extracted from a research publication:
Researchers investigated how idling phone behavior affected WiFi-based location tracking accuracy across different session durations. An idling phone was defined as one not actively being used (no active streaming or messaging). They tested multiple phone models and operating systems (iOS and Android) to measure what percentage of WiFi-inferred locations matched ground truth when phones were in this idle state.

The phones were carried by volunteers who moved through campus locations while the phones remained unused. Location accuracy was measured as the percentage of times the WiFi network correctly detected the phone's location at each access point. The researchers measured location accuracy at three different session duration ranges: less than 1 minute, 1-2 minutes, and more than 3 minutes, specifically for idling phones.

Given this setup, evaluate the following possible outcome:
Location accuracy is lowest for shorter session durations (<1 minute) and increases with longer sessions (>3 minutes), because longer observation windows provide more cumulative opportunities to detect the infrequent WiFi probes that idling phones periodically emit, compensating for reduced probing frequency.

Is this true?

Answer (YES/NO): YES